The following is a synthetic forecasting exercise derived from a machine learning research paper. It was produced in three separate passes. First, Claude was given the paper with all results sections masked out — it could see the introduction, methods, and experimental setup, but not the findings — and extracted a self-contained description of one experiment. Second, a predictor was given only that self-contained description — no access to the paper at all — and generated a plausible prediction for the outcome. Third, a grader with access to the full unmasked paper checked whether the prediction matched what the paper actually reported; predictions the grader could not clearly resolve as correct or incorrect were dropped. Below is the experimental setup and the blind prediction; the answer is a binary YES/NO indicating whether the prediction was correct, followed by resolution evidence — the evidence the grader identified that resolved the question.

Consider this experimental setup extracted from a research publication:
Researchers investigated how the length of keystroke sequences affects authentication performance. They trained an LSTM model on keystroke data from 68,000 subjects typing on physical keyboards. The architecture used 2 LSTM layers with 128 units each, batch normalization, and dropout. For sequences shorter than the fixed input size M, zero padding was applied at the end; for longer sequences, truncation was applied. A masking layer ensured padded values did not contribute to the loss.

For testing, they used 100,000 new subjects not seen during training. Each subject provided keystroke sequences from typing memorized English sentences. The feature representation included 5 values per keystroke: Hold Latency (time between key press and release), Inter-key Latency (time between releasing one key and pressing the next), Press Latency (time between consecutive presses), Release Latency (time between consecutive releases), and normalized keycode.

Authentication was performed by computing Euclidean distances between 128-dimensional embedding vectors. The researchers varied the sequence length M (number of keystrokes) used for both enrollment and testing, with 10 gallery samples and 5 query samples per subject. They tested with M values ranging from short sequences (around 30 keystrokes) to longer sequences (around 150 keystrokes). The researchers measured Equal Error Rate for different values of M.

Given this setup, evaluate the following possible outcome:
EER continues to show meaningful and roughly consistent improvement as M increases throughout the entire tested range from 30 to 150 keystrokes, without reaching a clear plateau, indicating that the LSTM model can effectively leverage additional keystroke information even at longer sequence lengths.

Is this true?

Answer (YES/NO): NO